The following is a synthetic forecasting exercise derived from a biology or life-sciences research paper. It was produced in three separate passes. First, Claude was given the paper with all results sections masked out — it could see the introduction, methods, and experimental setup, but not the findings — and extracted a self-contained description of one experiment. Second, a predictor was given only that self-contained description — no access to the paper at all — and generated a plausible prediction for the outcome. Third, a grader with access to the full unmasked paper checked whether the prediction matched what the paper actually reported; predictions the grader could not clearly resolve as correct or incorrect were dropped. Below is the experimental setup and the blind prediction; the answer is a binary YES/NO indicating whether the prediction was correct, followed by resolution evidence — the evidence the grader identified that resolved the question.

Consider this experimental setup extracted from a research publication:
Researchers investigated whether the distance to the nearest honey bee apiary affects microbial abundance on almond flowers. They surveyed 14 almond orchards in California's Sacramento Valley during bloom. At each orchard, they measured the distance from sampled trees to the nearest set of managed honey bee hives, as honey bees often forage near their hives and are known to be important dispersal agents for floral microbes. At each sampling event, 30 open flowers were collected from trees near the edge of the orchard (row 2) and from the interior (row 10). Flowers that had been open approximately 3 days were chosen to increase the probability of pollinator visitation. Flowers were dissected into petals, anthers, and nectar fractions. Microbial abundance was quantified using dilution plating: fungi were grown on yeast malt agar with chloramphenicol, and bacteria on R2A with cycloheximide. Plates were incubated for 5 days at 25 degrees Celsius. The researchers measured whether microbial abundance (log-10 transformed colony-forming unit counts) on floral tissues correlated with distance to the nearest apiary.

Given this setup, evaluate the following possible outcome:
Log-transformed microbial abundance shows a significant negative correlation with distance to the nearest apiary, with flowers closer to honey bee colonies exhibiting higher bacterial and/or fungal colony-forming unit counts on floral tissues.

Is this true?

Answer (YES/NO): NO